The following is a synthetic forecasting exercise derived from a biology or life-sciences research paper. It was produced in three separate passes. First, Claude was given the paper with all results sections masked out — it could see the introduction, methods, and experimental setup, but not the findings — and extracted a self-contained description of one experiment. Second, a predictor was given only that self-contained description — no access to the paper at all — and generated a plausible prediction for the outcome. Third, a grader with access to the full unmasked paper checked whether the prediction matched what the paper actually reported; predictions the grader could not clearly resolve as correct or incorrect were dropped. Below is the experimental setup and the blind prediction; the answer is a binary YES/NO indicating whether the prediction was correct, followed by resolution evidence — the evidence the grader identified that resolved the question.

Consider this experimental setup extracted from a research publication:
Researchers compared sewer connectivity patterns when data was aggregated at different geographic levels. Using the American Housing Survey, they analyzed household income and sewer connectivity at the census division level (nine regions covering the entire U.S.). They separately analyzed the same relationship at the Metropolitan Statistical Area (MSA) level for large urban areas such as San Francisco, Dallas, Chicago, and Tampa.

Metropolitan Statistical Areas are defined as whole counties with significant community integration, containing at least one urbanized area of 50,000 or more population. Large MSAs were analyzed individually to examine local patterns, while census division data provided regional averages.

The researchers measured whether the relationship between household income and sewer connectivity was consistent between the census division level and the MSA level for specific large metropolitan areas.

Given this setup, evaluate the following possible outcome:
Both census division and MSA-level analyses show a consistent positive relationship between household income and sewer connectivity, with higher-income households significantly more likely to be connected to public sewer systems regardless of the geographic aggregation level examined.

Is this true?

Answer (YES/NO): NO